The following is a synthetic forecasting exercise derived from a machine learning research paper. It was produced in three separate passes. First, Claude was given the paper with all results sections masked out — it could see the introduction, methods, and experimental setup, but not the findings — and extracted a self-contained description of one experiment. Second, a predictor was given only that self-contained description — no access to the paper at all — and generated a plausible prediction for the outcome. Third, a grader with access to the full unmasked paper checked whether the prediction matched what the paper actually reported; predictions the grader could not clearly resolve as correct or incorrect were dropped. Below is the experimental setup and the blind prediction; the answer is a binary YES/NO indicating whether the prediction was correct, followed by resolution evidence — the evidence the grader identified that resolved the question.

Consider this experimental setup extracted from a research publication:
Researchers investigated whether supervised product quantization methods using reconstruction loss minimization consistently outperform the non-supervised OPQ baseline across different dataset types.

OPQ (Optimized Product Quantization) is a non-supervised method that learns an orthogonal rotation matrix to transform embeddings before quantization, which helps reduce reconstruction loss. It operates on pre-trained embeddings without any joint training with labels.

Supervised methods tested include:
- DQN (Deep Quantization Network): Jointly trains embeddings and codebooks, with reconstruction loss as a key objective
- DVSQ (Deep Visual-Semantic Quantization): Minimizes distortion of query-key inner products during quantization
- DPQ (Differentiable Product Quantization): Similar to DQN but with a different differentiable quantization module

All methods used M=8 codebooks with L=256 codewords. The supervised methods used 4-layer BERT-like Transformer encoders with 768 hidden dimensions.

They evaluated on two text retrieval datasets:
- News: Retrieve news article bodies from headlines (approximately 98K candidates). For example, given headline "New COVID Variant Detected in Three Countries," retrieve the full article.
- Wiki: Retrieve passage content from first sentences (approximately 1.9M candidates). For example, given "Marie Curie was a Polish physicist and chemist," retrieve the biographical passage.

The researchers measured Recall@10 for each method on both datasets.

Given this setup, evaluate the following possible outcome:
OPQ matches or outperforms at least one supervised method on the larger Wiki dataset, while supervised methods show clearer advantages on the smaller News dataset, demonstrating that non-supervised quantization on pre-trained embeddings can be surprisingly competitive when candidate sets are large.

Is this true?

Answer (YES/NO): NO